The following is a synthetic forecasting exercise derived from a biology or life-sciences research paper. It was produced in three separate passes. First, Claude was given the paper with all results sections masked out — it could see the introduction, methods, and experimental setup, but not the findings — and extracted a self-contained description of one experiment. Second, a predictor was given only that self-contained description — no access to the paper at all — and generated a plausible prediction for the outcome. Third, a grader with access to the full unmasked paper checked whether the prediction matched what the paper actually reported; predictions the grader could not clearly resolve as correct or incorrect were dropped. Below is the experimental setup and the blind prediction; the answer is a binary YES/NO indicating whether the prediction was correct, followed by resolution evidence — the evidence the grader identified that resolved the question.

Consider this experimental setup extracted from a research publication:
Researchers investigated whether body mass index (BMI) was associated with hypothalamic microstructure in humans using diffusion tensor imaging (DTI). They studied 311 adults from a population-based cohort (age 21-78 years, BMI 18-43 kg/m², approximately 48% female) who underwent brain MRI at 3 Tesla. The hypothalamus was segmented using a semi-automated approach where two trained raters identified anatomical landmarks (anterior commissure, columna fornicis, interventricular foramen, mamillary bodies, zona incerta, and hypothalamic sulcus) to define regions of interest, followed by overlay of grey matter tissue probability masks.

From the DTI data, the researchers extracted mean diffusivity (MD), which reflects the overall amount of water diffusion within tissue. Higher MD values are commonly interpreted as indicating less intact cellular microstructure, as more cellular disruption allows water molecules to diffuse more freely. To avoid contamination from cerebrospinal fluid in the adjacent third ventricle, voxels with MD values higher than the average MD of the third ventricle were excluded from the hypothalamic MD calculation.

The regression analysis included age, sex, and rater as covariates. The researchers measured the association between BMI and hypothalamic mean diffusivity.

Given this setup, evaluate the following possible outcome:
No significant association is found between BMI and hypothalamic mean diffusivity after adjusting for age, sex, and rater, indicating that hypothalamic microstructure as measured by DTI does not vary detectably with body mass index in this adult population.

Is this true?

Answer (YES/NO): NO